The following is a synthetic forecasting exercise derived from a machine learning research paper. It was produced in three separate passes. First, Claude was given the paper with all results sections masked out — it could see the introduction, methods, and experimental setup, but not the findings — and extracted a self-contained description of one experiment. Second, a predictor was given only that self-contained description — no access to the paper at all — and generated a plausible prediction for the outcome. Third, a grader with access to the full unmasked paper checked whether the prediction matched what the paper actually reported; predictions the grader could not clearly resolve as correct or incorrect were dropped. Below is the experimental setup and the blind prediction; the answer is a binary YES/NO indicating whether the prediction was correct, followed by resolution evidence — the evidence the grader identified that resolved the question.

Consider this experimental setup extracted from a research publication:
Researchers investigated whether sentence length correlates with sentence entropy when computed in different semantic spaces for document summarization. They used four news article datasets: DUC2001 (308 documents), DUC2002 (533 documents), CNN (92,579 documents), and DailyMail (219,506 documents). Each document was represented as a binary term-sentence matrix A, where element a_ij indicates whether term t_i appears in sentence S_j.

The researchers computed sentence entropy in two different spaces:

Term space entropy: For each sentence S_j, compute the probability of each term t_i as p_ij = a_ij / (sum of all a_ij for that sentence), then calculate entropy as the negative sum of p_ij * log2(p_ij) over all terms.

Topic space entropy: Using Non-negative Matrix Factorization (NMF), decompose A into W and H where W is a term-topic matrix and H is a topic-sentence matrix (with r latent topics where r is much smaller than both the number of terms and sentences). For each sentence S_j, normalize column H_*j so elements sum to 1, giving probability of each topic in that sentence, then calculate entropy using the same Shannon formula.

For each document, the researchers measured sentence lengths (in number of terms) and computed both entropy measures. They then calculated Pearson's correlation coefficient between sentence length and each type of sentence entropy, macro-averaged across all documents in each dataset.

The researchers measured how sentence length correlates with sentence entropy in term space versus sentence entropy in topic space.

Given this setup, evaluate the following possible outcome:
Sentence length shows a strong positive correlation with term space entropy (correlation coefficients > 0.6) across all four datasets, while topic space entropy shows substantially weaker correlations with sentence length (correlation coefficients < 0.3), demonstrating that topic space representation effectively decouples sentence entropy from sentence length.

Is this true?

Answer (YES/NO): YES